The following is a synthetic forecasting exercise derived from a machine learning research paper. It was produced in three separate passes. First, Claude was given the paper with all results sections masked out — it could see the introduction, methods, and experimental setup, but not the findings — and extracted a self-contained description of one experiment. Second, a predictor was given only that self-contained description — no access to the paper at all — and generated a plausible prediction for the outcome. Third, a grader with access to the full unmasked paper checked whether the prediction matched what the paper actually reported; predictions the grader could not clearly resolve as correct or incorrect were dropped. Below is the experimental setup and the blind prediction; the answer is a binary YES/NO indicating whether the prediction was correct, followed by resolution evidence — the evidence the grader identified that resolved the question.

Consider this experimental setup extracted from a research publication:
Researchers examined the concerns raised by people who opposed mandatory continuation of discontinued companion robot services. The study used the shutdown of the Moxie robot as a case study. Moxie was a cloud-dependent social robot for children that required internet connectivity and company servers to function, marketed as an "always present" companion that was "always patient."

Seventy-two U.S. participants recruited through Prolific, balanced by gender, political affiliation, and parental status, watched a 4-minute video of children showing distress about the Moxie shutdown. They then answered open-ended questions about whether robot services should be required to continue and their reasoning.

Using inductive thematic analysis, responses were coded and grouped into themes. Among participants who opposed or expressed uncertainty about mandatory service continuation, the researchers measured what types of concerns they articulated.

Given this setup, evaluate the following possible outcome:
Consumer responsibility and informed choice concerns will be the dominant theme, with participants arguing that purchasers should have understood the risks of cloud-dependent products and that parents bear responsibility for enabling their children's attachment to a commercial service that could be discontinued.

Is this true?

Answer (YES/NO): NO